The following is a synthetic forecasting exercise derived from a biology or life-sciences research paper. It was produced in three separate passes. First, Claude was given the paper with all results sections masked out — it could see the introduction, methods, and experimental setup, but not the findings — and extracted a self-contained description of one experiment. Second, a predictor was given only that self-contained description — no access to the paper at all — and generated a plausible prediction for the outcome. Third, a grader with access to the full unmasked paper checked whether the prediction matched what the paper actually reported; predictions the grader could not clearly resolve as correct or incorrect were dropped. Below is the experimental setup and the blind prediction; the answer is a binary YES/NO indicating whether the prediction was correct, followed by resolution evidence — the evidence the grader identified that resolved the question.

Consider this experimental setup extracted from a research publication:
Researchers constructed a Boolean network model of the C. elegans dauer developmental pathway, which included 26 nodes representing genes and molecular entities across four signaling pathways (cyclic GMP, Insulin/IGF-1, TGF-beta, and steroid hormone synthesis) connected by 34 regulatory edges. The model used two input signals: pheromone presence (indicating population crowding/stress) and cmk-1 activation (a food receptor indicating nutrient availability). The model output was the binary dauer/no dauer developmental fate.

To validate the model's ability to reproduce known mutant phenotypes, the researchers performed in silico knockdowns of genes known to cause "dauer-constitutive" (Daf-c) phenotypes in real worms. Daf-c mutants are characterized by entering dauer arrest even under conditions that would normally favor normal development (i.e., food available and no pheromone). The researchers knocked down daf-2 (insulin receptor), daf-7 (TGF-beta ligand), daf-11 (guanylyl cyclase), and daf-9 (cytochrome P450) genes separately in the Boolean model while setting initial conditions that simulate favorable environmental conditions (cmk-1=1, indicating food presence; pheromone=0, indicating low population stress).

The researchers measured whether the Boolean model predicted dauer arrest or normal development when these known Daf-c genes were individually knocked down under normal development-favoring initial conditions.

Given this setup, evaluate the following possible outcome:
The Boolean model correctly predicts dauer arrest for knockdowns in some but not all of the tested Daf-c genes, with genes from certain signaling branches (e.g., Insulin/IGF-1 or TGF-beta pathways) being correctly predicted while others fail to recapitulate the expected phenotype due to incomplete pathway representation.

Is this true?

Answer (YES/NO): NO